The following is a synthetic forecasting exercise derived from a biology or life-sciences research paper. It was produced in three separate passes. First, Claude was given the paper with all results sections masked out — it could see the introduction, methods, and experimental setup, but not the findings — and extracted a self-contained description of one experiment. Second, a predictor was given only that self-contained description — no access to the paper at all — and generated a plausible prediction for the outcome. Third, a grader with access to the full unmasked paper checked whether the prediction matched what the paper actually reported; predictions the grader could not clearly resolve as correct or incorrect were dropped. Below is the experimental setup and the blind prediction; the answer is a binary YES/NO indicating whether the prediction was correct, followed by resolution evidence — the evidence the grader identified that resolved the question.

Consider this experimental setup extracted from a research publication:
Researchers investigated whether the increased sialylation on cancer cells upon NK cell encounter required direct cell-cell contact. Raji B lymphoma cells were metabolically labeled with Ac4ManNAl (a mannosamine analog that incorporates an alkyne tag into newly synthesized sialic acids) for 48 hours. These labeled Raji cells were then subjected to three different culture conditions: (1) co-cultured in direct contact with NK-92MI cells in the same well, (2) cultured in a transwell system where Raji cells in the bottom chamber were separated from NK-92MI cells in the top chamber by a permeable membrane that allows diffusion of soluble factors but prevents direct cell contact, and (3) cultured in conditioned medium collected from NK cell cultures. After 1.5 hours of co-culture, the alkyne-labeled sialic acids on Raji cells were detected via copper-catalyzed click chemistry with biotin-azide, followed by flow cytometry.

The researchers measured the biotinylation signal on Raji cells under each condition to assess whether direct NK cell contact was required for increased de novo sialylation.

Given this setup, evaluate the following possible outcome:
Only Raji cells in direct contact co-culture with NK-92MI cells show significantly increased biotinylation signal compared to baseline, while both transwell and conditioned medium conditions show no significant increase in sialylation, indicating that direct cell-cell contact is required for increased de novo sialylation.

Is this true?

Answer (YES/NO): YES